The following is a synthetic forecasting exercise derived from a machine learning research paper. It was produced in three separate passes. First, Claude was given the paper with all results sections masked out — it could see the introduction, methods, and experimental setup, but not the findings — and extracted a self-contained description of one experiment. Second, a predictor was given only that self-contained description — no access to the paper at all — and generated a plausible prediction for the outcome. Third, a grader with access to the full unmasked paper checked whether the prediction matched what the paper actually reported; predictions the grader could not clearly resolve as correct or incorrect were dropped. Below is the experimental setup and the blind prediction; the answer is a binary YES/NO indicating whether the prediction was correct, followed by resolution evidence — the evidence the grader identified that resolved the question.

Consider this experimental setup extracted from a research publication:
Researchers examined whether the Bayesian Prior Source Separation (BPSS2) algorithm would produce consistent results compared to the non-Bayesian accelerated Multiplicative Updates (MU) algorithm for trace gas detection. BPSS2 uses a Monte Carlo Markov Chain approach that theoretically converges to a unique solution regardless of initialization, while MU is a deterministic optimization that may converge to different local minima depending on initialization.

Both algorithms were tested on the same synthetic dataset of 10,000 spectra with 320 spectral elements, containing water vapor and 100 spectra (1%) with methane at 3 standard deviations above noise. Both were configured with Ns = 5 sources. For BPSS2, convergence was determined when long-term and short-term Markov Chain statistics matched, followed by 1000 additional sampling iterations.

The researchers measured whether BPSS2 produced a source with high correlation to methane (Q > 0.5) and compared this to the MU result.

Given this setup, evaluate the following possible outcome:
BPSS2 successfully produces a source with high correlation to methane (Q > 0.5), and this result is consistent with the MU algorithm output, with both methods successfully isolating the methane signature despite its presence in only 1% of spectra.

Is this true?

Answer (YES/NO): NO